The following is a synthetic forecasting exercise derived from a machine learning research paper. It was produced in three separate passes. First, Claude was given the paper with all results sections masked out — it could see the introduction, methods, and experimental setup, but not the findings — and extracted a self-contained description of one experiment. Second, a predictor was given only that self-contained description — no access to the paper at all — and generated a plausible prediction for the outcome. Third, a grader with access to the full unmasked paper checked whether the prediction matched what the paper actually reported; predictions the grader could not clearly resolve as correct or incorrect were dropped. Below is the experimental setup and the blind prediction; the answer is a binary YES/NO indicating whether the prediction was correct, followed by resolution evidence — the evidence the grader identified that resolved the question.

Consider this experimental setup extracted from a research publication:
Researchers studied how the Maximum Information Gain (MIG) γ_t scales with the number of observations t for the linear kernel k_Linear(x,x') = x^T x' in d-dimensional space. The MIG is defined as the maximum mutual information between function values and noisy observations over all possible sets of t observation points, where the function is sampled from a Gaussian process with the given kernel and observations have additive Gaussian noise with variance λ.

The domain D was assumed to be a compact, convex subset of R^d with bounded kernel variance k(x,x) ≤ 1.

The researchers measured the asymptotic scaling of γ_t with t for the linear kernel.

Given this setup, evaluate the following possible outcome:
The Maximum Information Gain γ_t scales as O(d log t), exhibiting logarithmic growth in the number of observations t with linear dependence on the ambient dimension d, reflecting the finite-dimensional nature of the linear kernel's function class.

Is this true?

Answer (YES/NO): YES